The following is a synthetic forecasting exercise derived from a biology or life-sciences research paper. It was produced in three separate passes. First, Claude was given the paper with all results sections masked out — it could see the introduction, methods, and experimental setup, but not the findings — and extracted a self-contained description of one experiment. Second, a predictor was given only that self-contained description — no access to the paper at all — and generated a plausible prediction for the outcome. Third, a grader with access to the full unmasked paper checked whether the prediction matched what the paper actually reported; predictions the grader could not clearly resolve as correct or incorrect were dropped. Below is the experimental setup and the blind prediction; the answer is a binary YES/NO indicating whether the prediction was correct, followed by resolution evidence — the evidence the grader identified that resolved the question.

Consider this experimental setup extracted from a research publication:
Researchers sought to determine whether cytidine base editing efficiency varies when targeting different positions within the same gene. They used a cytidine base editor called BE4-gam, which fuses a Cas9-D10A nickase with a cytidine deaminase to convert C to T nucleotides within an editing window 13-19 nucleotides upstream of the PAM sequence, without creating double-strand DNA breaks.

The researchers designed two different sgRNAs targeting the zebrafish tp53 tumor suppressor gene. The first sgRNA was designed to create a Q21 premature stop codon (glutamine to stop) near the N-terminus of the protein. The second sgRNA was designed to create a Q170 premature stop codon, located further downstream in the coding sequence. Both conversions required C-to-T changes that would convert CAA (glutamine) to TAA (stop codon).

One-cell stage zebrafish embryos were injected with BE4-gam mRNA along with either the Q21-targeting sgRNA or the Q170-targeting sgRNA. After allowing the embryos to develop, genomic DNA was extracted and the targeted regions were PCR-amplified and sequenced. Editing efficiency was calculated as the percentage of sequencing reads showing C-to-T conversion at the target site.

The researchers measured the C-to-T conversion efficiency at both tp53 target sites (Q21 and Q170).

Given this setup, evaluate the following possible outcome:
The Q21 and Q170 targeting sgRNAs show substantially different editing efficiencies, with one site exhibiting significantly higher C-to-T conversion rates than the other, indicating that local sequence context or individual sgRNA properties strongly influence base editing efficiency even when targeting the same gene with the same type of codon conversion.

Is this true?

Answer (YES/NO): NO